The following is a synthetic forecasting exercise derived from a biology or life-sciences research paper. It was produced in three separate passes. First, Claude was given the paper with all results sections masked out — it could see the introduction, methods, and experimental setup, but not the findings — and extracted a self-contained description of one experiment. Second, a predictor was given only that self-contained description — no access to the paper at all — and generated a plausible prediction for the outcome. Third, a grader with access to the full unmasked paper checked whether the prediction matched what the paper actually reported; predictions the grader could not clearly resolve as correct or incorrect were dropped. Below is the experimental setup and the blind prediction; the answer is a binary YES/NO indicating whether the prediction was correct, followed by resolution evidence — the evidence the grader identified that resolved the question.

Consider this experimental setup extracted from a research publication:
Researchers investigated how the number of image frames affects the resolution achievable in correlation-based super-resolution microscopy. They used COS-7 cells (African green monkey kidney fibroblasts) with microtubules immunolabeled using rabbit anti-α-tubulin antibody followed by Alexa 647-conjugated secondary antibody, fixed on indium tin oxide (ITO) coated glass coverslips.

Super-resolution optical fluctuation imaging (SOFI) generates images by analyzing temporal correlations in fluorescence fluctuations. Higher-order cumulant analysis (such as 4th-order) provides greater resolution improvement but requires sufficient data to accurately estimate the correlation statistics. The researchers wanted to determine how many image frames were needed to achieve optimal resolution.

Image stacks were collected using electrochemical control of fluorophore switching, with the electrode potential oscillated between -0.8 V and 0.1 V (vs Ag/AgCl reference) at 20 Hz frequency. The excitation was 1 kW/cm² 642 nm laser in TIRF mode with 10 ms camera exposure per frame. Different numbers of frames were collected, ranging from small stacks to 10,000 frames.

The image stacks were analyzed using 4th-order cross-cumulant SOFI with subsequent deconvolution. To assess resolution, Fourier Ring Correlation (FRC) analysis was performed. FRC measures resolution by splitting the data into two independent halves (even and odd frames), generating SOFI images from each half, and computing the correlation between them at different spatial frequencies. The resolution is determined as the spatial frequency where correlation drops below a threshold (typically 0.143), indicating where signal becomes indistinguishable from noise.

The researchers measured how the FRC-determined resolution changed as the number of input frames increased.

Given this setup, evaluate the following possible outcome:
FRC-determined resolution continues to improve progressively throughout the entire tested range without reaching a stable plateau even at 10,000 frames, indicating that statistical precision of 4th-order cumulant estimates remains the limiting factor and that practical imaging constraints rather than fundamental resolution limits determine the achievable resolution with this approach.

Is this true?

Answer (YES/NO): NO